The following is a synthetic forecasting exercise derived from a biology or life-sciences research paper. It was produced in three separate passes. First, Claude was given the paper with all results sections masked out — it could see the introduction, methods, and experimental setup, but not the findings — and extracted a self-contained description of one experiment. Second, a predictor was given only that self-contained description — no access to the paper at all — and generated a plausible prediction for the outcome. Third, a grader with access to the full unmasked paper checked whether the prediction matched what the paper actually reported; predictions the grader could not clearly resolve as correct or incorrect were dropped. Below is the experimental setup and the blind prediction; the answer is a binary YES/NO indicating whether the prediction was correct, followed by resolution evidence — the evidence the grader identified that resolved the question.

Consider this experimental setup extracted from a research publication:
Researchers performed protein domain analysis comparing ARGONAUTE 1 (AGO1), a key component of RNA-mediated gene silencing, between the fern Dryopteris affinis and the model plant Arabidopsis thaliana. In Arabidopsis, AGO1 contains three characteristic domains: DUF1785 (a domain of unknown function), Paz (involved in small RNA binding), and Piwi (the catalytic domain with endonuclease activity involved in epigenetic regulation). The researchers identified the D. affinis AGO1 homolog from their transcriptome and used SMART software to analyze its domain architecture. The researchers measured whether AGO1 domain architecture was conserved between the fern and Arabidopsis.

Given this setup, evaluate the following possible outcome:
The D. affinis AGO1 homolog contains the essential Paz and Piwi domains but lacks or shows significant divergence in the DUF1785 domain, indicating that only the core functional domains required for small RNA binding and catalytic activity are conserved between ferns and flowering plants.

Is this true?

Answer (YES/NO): NO